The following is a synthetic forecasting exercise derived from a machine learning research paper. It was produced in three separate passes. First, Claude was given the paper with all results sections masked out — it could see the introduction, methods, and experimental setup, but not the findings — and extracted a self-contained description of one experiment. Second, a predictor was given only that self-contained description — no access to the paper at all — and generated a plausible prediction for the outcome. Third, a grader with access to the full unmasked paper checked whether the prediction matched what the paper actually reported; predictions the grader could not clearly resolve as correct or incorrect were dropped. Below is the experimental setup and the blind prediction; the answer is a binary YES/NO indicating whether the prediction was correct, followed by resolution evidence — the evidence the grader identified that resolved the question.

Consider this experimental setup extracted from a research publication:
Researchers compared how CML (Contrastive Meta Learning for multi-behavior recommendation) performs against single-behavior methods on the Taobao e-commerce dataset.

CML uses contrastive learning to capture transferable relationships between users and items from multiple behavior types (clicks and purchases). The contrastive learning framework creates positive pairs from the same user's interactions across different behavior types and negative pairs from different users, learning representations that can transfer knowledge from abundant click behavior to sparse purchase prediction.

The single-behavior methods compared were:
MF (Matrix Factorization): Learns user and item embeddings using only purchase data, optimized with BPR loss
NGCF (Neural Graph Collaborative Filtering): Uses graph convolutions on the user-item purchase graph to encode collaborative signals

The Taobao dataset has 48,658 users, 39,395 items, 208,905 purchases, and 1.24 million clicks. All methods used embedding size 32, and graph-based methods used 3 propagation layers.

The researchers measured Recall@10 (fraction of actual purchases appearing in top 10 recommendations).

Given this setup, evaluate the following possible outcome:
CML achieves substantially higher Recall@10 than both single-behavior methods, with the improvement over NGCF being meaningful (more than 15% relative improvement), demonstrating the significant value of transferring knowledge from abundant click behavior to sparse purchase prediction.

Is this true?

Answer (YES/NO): NO